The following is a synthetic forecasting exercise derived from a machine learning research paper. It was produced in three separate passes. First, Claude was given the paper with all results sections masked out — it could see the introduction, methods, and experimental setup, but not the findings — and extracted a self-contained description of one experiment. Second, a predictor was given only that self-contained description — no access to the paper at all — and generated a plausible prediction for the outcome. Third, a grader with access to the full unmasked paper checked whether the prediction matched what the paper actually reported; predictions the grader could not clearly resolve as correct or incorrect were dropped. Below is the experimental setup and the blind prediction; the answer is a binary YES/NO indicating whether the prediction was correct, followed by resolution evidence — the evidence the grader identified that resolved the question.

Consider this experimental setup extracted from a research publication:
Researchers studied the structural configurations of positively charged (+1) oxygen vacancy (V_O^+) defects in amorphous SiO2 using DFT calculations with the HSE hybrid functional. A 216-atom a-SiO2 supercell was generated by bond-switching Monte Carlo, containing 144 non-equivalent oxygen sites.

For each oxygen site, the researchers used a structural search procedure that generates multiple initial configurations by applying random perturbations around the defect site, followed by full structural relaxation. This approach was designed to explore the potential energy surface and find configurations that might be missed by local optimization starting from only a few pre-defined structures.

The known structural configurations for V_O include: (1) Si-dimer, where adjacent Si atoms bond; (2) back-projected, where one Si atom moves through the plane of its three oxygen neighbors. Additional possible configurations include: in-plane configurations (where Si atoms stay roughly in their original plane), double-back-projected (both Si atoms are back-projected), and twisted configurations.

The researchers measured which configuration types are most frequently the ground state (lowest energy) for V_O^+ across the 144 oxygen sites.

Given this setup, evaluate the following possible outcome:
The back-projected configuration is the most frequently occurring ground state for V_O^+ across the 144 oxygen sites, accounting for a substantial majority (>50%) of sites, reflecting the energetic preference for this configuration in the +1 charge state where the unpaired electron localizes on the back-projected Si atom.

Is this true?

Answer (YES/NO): NO